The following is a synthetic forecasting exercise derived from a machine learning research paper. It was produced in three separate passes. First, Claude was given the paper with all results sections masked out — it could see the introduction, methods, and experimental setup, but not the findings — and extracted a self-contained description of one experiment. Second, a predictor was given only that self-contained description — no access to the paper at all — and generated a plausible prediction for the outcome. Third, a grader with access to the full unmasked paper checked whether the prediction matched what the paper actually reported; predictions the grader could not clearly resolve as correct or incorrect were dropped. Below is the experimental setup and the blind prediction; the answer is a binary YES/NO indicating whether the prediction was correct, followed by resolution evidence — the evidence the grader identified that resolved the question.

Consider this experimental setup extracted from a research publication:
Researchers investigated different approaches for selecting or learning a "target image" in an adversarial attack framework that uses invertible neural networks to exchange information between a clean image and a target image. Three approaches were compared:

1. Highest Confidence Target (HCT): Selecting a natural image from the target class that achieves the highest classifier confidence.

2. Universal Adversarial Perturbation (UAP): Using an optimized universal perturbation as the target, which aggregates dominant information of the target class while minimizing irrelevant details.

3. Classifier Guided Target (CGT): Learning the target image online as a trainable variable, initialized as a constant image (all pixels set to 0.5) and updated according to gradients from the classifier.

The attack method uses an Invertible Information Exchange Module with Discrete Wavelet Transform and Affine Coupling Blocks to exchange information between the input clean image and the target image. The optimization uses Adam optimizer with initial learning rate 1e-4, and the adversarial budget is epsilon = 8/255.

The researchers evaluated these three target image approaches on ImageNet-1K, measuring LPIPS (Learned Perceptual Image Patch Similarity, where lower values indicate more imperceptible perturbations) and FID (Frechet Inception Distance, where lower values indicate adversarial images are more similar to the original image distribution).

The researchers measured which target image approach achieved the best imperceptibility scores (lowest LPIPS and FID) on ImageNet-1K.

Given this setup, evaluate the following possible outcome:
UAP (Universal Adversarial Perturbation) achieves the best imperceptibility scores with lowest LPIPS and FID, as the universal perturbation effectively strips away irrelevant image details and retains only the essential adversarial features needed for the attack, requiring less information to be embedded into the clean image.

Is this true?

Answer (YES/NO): NO